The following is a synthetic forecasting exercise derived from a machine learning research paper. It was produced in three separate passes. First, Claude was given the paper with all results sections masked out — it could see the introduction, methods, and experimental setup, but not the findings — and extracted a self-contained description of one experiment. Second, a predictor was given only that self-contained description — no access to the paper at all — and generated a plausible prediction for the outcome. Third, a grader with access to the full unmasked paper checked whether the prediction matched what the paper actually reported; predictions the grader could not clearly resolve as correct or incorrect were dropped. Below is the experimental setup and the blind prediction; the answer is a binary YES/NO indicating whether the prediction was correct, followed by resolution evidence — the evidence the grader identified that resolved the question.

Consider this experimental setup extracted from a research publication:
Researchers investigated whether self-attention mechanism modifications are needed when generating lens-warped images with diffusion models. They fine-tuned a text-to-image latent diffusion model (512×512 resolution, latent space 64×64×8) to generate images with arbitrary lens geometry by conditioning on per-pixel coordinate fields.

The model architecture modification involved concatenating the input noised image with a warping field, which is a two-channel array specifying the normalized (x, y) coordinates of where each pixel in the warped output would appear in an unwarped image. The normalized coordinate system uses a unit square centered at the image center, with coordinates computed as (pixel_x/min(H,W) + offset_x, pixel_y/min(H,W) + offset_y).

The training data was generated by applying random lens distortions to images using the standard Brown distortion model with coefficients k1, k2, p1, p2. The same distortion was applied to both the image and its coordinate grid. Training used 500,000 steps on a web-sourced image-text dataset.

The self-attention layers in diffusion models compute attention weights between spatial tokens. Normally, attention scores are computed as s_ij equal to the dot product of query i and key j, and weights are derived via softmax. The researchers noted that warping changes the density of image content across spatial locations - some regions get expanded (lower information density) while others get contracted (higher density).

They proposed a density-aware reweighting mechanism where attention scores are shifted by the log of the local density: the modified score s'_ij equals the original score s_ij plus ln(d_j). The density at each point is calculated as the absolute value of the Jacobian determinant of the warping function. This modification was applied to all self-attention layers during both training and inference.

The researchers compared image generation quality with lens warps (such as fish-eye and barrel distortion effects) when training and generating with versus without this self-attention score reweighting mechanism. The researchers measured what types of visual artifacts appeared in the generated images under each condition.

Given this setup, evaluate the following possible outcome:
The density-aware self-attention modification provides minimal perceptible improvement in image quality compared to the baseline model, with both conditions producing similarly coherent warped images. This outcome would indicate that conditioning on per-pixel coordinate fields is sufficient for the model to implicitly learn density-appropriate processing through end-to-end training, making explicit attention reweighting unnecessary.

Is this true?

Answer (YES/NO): NO